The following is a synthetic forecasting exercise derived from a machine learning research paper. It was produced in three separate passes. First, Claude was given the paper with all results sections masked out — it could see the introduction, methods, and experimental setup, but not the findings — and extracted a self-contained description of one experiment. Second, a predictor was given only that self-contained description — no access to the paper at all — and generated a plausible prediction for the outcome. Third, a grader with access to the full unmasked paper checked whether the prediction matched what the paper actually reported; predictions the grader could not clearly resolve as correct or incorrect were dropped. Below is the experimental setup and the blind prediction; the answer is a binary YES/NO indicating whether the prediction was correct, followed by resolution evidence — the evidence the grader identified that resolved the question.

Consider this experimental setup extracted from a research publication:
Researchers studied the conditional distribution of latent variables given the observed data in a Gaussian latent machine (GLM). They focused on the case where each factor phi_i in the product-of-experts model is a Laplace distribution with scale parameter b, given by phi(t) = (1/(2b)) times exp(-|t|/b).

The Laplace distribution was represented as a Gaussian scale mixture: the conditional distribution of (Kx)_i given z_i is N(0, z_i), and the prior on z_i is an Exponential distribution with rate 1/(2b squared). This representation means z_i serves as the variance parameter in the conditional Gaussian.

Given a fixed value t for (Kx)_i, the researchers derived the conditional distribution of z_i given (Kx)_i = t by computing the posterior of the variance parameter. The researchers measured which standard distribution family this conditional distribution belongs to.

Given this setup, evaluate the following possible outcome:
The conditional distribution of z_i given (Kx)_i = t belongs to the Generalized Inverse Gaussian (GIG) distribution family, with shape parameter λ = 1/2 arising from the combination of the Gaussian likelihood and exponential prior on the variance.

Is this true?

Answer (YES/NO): YES